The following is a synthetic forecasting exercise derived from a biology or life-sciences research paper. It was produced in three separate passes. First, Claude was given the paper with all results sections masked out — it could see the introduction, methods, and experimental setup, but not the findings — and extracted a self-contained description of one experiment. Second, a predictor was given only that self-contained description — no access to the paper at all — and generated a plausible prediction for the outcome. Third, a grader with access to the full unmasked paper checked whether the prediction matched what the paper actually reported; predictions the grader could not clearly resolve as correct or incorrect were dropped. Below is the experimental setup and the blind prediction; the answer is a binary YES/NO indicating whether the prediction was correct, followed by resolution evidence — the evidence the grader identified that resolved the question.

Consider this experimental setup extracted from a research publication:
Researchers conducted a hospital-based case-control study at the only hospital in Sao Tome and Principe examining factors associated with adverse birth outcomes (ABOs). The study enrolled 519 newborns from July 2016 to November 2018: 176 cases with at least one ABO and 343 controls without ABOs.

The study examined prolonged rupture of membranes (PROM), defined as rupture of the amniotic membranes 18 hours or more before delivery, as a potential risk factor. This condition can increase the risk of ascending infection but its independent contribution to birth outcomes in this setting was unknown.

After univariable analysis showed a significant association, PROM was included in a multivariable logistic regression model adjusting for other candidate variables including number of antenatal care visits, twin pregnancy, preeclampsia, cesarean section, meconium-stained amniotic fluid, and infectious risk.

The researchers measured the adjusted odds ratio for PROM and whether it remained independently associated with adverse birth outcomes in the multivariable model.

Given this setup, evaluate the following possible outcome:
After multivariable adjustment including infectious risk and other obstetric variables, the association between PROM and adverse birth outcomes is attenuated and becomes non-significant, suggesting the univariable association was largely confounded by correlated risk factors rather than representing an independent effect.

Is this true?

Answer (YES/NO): NO